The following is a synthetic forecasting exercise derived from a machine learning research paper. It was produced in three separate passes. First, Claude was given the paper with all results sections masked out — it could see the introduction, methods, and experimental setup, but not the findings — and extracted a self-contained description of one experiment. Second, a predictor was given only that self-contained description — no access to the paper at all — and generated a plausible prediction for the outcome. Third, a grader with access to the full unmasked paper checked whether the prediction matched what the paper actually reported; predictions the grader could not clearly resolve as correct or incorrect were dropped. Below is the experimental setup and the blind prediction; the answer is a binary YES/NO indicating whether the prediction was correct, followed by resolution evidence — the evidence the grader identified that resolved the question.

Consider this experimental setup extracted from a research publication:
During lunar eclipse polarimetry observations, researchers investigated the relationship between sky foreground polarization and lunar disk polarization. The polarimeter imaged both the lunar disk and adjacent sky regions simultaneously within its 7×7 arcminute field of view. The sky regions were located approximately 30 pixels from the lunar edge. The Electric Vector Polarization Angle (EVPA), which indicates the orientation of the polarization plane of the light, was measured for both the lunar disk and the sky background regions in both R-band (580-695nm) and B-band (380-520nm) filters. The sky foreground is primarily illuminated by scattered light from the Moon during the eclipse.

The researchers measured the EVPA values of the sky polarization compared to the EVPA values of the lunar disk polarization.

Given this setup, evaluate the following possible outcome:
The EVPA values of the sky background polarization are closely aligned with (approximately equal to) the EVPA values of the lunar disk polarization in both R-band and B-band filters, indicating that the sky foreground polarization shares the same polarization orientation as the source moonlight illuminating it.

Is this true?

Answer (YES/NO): YES